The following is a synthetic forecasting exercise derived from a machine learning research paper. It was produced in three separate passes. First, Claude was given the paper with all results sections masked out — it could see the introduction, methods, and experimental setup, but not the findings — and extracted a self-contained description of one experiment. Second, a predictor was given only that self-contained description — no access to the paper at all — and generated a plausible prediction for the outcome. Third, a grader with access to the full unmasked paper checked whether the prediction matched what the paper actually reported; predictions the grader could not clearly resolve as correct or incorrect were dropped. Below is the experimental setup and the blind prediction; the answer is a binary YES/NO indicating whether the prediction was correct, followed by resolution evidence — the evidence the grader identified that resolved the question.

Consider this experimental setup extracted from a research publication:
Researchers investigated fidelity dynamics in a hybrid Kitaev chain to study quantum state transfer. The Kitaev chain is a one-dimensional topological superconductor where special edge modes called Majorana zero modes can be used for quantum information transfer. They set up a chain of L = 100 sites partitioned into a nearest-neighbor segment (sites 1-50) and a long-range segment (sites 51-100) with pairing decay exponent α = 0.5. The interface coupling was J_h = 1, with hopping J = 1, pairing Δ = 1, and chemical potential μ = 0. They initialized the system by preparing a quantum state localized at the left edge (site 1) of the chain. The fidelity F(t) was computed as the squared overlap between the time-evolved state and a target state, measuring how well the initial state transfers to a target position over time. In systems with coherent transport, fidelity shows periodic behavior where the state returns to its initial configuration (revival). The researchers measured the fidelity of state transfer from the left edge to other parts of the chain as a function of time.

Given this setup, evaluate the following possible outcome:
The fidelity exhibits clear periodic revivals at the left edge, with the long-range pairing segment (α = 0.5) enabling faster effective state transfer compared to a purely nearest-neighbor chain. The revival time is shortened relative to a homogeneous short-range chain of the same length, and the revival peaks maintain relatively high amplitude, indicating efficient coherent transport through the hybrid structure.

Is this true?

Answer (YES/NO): NO